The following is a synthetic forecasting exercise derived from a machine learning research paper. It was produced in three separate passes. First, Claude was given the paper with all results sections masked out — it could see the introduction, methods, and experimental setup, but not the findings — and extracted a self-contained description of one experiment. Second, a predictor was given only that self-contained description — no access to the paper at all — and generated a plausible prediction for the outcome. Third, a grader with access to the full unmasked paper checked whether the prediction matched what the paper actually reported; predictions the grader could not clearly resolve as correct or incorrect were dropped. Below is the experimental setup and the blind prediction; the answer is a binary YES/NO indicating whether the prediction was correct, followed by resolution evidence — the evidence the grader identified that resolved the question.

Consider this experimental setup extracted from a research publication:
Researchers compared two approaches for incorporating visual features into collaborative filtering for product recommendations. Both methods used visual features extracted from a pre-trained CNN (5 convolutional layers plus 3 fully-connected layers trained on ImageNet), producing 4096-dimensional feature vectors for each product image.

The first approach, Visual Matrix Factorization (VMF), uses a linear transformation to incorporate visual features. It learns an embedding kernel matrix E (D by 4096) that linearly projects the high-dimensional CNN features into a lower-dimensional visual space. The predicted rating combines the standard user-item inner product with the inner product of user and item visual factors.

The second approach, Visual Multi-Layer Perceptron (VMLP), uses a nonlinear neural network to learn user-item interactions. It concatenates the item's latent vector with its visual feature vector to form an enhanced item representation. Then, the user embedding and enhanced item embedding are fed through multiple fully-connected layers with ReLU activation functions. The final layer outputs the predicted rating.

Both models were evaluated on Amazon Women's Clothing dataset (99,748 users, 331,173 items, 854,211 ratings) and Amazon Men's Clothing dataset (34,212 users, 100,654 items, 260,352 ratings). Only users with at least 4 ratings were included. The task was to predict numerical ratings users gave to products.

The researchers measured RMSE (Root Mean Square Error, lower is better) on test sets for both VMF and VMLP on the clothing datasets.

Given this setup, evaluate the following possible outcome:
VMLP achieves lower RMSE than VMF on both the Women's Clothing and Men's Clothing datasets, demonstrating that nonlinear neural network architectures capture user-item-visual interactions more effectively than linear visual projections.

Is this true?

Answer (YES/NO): YES